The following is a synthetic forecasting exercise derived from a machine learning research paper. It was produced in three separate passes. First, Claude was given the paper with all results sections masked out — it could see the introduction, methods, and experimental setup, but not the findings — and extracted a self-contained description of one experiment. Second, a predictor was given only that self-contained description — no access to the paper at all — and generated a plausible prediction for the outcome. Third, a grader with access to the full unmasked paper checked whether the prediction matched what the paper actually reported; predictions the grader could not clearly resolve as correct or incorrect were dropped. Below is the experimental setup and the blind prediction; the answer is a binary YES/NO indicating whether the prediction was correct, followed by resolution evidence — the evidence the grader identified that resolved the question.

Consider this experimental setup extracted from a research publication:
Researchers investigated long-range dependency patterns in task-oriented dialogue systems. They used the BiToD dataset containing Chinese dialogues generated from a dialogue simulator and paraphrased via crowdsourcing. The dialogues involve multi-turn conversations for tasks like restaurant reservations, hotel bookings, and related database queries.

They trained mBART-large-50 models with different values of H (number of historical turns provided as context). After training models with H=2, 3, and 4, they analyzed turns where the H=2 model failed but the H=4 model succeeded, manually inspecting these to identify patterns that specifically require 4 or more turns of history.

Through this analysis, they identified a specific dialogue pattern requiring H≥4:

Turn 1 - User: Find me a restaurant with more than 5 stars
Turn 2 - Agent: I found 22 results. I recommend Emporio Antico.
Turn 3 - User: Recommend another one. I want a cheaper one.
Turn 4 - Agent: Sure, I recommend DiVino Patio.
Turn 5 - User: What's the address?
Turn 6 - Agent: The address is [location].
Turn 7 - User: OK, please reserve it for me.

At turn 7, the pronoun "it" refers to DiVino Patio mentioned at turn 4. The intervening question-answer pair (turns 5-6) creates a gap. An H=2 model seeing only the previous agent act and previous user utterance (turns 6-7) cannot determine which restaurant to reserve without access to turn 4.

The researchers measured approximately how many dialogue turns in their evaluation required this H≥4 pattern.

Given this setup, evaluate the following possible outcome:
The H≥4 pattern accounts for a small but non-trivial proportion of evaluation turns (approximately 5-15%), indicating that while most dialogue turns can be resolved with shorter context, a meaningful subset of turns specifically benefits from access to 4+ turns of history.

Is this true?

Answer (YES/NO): NO